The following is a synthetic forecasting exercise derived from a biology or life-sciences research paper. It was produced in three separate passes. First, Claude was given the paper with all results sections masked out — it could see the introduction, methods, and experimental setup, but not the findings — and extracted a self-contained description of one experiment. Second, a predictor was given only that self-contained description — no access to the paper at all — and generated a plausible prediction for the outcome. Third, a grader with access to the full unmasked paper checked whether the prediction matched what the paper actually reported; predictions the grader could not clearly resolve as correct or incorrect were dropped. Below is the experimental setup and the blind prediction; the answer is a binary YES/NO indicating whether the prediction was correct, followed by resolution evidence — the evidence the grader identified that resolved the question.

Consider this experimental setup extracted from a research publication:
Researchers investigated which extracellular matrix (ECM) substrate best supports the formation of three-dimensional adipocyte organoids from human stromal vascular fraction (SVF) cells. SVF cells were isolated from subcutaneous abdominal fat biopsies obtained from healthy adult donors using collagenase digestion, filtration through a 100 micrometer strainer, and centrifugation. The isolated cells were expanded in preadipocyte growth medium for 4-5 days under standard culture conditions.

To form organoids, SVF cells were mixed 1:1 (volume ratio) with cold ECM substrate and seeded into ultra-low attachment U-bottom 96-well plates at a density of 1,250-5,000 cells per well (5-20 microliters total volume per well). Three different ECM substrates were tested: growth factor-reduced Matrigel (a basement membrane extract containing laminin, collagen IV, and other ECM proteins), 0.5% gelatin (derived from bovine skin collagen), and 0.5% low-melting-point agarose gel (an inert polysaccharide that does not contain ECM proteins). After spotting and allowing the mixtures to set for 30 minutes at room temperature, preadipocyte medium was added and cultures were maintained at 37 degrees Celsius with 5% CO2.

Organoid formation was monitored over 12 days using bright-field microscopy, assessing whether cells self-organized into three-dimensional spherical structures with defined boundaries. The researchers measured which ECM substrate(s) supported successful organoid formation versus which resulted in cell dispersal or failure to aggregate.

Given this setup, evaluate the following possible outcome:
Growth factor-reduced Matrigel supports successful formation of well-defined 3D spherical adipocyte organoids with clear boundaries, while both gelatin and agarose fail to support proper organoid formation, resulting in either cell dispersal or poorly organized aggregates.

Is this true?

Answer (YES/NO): YES